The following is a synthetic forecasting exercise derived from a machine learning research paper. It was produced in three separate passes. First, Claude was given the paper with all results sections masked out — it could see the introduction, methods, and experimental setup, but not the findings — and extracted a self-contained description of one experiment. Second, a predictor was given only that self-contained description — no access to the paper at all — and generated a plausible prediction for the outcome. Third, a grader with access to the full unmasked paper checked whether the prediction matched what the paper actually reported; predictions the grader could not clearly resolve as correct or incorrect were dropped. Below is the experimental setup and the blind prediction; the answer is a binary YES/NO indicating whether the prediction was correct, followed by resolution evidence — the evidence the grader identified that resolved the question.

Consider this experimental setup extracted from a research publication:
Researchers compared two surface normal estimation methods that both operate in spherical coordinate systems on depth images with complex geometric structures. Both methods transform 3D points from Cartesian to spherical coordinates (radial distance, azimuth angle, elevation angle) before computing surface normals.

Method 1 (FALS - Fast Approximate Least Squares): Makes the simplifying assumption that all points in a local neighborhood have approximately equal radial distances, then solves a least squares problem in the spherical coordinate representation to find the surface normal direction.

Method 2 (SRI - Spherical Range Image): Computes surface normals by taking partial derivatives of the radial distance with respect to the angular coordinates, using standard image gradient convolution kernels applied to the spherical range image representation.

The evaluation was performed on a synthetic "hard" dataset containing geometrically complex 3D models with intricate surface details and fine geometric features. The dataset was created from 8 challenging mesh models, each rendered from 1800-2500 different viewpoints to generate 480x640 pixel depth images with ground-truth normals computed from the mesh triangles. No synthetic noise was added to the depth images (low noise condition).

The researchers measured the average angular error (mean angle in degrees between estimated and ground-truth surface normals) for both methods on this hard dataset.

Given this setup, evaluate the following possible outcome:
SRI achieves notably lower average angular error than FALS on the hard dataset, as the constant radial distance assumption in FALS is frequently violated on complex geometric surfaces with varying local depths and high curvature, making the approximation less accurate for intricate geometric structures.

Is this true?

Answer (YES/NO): NO